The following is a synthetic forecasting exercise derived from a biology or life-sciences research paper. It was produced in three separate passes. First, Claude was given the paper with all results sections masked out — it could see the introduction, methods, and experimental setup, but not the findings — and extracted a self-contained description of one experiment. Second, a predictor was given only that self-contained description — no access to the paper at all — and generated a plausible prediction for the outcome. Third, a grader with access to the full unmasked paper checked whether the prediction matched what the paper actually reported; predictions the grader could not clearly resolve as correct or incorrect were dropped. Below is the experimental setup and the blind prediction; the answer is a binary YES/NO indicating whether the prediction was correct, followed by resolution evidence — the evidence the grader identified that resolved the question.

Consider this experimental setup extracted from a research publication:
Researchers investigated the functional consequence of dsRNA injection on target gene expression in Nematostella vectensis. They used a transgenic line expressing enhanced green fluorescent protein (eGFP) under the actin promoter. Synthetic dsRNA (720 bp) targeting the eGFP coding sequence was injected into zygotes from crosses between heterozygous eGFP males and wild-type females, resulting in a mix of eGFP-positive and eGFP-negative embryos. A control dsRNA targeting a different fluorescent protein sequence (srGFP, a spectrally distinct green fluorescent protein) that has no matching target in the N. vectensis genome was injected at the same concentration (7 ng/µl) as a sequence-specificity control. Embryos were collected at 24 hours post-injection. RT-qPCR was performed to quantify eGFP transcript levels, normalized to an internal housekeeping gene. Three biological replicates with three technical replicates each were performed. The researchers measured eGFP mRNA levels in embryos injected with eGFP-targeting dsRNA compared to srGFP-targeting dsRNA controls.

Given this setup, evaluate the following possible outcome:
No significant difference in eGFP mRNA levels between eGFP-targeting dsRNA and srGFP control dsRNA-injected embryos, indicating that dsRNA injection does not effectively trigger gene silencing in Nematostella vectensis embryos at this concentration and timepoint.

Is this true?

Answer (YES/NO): NO